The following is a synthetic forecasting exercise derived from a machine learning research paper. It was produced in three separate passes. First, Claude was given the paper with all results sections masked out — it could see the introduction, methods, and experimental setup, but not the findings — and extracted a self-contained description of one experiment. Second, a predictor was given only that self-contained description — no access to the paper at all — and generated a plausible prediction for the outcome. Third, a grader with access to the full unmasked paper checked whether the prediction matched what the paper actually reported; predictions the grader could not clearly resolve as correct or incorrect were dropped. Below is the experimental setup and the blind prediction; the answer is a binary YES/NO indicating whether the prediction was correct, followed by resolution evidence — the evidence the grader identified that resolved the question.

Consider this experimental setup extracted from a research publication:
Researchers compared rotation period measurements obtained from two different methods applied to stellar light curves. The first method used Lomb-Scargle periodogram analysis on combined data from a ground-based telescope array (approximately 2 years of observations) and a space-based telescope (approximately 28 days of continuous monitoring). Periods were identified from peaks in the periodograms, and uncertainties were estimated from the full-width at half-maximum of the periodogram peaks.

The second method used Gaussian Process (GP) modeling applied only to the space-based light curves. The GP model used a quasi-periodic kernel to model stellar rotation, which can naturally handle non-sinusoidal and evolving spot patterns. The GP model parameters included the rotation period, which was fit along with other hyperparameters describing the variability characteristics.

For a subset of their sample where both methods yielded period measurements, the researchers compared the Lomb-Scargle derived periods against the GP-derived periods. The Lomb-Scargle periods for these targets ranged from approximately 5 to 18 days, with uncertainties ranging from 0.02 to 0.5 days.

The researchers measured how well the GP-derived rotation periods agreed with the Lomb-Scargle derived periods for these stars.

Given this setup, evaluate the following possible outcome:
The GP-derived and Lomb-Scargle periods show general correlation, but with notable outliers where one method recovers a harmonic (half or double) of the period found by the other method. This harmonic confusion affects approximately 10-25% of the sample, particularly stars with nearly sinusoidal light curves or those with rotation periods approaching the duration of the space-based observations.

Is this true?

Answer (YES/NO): NO